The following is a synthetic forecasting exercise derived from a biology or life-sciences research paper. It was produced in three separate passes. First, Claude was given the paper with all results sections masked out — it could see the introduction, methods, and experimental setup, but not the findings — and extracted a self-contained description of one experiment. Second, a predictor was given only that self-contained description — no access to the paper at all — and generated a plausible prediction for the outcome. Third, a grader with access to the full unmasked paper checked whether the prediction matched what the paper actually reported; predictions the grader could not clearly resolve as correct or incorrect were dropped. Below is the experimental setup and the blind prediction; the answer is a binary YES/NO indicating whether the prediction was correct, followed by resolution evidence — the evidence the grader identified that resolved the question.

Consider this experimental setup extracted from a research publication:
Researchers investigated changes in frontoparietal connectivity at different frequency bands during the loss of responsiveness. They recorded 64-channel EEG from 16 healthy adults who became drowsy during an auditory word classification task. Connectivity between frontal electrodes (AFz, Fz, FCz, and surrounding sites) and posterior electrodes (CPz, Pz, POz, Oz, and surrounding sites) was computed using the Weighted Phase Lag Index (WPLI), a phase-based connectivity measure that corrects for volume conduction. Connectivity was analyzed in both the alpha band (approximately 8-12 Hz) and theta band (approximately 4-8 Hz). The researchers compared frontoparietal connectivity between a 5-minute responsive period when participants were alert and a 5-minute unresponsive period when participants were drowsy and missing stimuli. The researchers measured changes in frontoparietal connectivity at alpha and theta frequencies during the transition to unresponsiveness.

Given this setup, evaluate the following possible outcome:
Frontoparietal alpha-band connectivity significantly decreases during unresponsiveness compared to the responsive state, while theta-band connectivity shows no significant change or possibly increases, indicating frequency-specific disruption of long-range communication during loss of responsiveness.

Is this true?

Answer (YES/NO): YES